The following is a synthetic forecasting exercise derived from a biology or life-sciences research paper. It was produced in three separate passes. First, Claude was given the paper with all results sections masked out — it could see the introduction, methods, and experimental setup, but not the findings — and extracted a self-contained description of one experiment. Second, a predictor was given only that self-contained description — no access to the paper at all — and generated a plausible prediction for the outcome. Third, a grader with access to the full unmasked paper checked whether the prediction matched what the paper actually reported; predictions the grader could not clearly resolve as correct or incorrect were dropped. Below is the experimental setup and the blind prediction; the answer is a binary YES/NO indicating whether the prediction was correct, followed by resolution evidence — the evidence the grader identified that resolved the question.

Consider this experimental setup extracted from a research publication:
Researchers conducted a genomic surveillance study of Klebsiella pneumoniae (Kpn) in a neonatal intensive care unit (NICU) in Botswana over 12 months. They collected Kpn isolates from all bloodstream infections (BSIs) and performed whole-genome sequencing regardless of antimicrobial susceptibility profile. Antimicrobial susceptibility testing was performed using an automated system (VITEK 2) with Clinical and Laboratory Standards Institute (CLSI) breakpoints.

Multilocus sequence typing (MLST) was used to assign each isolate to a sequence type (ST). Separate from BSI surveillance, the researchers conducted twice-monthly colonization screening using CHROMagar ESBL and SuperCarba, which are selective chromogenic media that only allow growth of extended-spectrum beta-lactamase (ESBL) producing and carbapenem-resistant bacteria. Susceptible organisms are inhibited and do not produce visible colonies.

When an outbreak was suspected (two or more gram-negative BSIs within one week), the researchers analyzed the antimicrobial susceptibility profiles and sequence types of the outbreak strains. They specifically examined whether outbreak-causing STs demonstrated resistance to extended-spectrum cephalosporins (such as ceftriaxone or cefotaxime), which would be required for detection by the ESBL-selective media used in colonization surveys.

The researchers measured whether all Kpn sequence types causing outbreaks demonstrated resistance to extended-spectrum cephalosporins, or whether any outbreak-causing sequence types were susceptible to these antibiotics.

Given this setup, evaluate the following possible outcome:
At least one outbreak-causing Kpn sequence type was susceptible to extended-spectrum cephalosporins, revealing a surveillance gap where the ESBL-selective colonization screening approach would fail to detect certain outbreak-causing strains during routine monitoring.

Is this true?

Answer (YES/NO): YES